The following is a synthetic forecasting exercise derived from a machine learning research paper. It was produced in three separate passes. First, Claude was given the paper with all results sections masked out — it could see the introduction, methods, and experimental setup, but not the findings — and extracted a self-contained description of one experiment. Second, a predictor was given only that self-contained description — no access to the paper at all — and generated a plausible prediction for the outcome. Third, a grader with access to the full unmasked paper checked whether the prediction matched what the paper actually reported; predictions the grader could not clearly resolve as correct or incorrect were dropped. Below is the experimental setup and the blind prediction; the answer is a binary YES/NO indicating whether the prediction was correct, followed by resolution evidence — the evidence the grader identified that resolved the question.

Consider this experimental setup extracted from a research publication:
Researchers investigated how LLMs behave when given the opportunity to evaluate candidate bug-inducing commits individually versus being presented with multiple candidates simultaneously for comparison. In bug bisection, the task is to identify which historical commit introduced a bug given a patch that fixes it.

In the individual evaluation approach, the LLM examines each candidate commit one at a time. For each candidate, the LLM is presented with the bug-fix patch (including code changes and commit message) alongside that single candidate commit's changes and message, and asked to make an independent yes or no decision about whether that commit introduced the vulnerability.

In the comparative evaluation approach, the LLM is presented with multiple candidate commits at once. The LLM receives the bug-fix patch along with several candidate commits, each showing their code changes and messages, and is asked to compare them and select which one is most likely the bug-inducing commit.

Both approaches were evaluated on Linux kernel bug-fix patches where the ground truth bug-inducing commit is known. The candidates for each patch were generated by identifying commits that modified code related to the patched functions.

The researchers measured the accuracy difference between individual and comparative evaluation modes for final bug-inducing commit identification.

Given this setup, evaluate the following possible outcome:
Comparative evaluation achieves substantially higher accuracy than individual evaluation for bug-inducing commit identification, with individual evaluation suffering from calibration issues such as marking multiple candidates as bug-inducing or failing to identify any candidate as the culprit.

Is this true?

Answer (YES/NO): YES